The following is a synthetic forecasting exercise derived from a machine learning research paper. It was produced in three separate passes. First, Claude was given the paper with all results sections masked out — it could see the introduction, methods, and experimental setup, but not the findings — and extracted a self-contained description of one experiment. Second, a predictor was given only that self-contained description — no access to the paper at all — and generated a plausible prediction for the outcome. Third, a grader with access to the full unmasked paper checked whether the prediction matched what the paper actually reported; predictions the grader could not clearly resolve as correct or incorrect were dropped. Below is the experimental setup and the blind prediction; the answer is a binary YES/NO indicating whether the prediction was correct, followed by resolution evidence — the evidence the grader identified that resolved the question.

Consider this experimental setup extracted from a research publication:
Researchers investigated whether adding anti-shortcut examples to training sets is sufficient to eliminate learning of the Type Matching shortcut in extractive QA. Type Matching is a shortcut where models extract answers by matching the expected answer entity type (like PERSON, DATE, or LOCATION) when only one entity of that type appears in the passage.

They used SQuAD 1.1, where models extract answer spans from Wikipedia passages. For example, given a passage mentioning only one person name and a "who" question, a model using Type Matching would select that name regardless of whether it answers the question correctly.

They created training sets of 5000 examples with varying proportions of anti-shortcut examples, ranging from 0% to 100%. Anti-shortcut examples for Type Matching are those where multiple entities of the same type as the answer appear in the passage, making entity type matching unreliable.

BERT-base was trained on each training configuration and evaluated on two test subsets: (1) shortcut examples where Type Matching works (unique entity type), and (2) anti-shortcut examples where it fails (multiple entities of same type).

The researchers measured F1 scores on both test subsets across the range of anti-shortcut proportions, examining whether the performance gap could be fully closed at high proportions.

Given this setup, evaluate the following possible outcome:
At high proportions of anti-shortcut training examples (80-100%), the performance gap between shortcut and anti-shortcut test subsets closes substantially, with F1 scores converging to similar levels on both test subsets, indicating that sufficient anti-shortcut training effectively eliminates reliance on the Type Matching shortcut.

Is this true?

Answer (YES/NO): NO